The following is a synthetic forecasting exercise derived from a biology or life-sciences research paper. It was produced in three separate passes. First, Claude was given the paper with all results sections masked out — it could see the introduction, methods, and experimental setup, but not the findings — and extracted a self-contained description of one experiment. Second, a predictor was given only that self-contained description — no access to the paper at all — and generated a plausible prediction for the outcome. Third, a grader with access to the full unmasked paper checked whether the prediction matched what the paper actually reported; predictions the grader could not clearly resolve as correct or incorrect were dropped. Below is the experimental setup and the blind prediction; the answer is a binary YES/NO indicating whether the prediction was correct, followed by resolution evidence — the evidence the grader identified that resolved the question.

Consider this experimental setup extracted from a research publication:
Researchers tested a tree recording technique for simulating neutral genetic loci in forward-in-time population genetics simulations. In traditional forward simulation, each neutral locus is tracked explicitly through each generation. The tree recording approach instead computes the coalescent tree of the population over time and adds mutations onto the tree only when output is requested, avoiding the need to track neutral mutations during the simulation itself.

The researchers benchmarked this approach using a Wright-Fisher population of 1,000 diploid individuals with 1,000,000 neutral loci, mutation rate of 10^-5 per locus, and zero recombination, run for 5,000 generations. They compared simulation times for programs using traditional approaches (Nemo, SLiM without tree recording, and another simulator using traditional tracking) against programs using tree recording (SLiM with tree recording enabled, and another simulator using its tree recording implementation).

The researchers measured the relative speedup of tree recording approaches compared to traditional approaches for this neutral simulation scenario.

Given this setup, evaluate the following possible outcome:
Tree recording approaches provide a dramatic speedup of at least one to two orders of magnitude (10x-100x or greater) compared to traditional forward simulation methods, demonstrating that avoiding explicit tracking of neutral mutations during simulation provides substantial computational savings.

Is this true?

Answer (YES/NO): YES